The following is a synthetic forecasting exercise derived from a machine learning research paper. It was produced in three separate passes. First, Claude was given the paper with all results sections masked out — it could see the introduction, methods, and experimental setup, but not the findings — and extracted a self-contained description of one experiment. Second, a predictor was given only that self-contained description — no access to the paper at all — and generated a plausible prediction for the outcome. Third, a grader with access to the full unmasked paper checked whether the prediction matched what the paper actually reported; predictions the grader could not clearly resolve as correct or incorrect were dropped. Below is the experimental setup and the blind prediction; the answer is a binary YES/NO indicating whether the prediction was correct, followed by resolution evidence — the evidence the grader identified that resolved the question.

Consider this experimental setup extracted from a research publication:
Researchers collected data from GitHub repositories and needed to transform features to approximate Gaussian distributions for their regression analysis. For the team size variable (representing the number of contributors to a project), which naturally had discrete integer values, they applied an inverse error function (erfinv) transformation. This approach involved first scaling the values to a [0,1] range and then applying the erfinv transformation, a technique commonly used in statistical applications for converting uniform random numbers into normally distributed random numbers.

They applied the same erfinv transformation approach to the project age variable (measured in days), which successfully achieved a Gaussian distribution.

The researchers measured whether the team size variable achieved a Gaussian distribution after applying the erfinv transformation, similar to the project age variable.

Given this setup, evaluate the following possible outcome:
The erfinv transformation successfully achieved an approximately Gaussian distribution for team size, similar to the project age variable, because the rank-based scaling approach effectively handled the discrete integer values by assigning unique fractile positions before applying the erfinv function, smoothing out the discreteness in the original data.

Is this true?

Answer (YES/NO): NO